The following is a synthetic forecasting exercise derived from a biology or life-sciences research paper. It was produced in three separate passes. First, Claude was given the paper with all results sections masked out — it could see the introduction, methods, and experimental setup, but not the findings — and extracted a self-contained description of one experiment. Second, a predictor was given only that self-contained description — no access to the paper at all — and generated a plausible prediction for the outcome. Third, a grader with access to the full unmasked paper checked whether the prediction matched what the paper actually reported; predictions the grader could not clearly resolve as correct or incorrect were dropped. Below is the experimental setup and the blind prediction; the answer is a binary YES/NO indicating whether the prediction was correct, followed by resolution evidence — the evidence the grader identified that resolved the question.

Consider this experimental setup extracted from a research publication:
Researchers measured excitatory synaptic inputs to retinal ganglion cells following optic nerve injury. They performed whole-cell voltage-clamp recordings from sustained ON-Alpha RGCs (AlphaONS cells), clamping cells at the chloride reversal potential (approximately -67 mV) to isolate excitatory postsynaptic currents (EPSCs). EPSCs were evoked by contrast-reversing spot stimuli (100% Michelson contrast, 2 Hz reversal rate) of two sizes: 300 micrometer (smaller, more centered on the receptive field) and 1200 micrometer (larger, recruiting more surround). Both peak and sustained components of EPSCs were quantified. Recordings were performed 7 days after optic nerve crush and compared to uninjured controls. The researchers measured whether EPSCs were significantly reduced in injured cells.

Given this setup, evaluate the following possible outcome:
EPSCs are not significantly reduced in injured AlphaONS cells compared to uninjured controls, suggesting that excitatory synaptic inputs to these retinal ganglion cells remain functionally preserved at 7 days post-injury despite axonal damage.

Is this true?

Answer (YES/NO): NO